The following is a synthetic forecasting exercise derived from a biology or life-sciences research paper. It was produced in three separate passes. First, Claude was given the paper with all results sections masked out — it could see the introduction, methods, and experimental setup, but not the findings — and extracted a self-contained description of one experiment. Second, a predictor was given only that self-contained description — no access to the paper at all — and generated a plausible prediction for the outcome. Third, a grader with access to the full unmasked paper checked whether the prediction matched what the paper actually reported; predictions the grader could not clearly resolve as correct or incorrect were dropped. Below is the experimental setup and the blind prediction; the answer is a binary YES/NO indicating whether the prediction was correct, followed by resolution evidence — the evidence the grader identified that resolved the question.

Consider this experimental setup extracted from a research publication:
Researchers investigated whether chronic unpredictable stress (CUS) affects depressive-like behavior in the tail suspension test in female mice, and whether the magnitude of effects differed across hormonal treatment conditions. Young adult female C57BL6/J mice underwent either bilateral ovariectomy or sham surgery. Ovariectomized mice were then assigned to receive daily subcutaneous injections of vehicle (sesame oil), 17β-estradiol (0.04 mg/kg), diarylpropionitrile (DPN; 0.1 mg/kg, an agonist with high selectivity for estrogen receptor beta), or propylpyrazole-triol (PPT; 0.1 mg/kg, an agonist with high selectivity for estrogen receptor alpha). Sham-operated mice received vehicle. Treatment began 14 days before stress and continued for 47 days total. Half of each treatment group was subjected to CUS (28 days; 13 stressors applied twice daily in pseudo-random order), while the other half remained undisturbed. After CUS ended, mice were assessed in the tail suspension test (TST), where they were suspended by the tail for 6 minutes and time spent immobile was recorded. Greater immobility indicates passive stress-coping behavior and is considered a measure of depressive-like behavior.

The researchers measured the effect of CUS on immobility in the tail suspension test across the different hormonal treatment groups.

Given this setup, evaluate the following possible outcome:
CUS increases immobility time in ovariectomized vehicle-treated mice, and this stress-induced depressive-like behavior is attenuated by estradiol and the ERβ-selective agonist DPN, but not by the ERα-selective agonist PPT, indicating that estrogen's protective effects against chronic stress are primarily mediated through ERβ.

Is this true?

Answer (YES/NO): NO